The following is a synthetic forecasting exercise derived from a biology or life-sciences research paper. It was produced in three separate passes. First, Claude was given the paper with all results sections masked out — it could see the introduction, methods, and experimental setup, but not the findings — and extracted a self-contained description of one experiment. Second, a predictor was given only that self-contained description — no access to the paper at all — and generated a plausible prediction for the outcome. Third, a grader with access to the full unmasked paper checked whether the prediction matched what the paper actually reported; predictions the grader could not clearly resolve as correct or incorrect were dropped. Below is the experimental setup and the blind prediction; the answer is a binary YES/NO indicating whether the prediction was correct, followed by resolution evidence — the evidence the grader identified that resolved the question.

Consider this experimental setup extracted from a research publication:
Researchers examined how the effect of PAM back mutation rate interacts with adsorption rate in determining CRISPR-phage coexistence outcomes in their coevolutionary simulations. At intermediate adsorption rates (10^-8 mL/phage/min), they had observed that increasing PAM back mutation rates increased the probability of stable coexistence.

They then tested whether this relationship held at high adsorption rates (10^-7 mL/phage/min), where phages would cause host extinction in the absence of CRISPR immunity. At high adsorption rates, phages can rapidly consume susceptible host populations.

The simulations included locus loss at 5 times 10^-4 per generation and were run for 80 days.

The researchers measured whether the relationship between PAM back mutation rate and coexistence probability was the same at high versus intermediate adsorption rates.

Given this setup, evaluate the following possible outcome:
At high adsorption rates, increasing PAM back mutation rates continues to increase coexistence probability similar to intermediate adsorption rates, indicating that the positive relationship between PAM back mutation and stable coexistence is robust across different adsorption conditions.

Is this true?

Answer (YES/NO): NO